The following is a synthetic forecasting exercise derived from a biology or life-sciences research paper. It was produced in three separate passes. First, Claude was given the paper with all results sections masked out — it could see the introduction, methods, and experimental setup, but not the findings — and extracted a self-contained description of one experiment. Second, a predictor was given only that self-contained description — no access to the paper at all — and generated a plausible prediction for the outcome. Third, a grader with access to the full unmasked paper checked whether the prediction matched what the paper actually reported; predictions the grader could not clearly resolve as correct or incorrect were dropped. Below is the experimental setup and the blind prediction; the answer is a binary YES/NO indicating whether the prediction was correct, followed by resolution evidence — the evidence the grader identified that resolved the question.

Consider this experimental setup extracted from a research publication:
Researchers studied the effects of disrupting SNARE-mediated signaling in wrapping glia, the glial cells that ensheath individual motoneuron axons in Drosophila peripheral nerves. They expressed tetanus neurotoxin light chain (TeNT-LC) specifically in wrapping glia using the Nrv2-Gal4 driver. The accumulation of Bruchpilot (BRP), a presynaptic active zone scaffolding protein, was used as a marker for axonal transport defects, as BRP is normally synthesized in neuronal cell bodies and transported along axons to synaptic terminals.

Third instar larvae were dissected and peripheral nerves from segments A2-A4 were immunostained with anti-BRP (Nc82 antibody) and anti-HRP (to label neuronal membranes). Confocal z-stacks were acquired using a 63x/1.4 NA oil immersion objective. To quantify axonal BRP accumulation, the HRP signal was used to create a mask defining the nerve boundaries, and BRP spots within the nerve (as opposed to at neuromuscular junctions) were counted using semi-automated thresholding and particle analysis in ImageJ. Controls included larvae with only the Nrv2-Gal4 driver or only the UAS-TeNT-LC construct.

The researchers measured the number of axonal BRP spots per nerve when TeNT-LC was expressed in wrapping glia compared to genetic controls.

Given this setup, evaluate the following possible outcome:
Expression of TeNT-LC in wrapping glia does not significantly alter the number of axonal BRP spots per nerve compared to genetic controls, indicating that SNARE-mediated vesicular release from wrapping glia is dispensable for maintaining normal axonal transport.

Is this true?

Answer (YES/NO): NO